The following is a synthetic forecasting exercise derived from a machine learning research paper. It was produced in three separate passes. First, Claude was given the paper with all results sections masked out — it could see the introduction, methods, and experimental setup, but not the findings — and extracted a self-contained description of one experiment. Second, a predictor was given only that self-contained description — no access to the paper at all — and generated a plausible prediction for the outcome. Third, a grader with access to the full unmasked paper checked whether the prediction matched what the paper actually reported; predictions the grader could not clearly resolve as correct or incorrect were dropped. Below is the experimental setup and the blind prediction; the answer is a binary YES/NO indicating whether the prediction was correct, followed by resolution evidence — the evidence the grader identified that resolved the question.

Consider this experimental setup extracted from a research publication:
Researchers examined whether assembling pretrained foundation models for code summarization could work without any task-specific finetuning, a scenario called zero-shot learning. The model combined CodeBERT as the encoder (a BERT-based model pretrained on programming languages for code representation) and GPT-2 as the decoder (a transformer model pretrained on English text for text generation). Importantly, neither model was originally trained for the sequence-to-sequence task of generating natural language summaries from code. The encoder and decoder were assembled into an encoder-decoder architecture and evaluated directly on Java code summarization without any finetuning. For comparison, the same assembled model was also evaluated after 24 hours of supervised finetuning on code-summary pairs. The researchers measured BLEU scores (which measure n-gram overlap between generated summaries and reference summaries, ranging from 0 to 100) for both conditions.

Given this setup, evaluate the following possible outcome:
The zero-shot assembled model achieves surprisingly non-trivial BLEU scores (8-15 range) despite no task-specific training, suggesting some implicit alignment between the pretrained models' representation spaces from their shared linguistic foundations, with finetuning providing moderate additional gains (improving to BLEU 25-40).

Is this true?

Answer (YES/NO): NO